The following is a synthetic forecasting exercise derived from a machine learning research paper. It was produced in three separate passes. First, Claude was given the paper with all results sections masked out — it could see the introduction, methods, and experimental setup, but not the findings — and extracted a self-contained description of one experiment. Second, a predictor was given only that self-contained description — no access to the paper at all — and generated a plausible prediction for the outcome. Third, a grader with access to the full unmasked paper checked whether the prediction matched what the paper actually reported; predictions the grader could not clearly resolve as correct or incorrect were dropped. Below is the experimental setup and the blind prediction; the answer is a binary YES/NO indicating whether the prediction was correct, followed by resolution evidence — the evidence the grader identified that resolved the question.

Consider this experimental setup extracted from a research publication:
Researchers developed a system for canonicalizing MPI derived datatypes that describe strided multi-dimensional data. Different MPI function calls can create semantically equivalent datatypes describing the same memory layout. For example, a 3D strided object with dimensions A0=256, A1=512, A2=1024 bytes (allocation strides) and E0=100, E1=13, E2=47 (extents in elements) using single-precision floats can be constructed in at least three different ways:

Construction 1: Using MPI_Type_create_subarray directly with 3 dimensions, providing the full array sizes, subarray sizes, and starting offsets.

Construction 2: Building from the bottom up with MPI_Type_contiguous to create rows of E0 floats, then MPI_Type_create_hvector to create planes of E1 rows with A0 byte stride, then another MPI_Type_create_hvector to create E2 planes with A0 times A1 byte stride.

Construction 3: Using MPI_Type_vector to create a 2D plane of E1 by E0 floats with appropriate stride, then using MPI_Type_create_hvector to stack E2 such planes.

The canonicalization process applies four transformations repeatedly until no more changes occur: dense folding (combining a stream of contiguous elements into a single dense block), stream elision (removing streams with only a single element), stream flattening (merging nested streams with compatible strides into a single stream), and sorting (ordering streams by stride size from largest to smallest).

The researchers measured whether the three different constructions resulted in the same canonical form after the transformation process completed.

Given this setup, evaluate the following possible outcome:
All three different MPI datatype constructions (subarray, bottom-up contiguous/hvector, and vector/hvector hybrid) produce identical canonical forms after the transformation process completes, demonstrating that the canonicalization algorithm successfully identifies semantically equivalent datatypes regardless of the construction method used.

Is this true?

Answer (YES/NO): YES